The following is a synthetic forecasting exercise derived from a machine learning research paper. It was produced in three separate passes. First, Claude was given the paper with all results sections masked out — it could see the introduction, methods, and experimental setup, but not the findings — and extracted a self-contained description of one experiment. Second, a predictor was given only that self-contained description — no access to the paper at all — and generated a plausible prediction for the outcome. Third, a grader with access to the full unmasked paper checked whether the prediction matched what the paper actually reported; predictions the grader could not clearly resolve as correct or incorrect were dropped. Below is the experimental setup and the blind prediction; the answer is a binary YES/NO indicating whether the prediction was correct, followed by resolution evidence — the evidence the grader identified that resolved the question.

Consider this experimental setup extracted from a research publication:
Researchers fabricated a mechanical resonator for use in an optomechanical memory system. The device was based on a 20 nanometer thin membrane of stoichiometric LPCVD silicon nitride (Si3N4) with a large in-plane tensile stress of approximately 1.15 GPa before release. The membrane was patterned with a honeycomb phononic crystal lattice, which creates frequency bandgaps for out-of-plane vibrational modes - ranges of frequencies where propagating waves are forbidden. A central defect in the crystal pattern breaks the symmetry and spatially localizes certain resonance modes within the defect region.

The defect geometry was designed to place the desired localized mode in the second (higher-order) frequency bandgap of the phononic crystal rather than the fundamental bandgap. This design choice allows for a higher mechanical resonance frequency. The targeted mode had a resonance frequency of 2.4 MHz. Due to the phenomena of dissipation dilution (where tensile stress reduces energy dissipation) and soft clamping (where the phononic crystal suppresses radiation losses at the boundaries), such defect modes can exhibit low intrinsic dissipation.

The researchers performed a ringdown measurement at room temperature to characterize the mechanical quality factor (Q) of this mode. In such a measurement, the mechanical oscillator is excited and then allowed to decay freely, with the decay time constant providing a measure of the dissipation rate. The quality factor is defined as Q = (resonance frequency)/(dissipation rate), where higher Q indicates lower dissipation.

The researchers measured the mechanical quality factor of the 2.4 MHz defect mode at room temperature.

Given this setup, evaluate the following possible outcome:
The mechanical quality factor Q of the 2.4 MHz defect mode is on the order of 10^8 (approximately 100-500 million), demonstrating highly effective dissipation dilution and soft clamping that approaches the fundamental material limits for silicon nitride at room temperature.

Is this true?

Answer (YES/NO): YES